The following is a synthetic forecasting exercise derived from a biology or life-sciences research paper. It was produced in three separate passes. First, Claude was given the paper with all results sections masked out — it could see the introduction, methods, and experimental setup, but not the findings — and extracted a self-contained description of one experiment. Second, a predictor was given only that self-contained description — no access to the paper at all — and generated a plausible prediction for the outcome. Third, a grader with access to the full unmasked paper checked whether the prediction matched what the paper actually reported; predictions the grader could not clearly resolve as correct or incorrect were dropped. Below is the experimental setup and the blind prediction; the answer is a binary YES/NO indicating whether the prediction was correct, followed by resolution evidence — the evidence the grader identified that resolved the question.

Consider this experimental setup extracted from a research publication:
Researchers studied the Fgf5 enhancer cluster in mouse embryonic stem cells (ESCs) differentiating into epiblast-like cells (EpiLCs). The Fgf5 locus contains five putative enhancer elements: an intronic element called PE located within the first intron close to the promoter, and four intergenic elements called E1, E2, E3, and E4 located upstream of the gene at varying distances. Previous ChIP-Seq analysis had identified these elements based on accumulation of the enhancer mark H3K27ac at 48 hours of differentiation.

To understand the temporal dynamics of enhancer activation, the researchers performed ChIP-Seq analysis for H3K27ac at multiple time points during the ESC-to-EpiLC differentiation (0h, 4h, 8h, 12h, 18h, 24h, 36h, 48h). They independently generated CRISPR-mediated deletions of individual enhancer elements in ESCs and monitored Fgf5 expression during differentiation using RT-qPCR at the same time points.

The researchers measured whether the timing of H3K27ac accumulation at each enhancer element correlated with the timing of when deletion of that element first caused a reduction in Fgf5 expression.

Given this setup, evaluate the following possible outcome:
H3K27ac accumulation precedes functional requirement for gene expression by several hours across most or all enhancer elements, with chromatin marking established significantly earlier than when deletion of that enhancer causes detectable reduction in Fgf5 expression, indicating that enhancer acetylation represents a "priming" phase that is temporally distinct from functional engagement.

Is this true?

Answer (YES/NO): NO